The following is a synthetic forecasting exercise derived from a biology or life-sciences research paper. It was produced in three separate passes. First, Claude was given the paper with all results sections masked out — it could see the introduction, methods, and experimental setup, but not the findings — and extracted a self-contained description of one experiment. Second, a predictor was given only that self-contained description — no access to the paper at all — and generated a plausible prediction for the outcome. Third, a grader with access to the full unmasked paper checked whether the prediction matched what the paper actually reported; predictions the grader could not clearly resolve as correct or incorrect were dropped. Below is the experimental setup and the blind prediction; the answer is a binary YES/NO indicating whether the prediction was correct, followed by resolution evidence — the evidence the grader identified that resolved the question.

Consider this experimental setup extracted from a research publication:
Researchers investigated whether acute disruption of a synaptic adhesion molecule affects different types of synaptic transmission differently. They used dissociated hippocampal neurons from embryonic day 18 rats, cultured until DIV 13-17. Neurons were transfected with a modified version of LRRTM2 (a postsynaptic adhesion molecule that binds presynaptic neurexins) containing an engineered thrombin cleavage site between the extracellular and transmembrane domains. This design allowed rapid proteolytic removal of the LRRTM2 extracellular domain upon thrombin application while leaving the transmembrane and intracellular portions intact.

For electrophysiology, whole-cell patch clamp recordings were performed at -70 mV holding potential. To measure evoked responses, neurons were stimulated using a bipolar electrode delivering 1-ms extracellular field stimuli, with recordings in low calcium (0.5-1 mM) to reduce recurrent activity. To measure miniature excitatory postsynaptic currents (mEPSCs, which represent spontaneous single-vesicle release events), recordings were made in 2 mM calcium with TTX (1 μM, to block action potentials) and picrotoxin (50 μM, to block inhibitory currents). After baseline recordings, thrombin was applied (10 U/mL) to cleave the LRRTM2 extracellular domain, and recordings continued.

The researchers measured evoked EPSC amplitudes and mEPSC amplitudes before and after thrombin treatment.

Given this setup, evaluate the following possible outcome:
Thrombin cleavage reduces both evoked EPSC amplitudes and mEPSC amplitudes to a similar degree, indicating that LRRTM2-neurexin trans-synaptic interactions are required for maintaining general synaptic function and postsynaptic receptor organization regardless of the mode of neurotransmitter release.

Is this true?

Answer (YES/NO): NO